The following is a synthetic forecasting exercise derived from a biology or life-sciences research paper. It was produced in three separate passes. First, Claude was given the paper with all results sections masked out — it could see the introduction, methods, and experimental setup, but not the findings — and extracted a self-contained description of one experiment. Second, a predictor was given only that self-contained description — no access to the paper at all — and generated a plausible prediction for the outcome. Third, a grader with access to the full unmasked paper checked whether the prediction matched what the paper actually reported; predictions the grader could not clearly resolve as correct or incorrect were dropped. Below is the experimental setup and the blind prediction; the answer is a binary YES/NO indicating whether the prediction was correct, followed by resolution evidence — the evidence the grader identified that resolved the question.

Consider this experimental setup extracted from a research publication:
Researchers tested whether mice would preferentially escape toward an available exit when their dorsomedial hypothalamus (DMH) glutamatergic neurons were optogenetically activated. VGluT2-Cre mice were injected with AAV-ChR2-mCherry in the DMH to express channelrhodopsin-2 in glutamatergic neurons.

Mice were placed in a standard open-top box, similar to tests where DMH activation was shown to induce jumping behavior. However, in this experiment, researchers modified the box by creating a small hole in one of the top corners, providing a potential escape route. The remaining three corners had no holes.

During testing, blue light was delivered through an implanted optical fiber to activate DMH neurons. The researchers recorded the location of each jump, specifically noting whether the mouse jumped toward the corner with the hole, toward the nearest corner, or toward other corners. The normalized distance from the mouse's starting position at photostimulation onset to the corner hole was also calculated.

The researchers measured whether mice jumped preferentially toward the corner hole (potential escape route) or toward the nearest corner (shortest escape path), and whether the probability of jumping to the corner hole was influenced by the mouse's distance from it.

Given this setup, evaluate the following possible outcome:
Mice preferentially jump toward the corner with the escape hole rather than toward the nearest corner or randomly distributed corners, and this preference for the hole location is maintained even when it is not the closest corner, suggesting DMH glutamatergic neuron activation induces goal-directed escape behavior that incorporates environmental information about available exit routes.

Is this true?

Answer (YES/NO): YES